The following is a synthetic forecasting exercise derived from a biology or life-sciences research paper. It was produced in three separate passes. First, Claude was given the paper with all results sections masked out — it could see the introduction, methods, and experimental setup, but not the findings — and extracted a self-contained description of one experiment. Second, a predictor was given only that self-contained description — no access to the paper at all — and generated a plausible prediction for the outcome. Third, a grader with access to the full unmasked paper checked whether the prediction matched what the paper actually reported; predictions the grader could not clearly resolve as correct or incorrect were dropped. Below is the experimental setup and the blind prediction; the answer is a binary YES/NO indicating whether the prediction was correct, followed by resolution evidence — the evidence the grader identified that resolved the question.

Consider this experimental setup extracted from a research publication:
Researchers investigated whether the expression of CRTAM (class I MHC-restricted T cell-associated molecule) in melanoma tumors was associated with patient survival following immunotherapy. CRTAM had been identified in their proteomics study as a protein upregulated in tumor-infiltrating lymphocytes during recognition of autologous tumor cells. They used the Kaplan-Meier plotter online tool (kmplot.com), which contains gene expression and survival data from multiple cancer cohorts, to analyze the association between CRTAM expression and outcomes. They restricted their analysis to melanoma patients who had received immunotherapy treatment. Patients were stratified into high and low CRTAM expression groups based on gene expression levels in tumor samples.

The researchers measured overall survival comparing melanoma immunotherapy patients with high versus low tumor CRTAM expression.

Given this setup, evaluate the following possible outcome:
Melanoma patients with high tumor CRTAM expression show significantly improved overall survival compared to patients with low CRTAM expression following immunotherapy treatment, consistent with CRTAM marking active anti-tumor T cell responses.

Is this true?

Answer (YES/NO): YES